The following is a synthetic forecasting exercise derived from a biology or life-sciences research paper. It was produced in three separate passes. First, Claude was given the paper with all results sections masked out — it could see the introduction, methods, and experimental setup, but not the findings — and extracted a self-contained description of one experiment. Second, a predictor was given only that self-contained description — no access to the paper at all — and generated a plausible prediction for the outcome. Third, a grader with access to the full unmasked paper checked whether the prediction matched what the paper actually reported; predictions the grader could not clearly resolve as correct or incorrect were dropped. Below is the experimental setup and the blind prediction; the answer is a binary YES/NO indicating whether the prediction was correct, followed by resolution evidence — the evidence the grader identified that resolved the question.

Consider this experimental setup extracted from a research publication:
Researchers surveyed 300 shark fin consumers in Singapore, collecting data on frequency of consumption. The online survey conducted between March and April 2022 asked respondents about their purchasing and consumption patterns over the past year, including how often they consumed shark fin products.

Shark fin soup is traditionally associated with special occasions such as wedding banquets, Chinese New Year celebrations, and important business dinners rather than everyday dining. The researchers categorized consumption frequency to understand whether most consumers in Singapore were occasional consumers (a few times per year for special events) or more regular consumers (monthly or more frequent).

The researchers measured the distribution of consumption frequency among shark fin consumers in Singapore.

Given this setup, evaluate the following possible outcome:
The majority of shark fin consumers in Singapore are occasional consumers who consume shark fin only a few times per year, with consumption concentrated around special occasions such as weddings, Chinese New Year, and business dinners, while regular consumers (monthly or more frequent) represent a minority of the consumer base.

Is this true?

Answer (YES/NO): YES